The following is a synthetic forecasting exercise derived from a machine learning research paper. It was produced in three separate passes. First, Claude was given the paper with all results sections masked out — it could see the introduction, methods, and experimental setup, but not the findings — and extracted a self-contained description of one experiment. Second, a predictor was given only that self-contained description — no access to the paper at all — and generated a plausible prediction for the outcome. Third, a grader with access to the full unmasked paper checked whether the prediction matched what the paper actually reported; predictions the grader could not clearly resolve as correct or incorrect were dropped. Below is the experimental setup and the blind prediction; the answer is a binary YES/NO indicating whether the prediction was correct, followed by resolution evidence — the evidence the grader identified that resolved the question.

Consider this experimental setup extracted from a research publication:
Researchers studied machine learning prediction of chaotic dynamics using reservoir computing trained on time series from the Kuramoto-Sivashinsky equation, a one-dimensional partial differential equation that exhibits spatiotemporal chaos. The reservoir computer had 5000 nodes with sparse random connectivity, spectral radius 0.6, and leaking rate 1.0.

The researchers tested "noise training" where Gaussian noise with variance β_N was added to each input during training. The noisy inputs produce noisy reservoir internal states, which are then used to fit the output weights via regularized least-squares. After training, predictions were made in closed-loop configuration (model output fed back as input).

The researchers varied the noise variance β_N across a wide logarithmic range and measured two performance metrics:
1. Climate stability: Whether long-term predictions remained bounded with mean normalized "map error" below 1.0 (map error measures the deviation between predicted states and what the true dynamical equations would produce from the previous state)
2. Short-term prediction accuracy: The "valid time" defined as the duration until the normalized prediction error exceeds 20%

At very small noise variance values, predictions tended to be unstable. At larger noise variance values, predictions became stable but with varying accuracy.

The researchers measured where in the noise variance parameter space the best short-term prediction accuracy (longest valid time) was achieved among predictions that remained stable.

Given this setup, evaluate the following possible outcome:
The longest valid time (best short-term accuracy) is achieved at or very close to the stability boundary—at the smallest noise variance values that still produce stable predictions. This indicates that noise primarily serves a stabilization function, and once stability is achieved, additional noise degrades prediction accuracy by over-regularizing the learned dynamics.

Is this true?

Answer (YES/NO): YES